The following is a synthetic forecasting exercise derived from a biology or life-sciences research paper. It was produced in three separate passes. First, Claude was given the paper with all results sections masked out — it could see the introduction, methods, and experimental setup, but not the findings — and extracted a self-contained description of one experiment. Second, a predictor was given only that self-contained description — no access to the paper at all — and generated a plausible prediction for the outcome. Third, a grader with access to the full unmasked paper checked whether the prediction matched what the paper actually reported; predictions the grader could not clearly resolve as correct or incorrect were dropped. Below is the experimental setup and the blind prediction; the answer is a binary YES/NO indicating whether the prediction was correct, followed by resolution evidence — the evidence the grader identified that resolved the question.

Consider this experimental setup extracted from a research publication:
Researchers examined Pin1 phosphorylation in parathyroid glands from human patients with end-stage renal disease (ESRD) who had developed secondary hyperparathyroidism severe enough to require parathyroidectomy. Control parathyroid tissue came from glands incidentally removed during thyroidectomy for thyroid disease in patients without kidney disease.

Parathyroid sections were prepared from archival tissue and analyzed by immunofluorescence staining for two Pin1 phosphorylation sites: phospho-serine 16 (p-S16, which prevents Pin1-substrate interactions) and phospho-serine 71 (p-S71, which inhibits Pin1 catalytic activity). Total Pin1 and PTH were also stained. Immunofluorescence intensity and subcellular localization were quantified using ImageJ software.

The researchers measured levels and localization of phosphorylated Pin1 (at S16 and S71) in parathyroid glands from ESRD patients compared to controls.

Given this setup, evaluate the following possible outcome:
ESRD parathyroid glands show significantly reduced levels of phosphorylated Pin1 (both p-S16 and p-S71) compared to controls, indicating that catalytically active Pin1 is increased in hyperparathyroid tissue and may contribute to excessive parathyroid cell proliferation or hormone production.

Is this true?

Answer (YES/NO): NO